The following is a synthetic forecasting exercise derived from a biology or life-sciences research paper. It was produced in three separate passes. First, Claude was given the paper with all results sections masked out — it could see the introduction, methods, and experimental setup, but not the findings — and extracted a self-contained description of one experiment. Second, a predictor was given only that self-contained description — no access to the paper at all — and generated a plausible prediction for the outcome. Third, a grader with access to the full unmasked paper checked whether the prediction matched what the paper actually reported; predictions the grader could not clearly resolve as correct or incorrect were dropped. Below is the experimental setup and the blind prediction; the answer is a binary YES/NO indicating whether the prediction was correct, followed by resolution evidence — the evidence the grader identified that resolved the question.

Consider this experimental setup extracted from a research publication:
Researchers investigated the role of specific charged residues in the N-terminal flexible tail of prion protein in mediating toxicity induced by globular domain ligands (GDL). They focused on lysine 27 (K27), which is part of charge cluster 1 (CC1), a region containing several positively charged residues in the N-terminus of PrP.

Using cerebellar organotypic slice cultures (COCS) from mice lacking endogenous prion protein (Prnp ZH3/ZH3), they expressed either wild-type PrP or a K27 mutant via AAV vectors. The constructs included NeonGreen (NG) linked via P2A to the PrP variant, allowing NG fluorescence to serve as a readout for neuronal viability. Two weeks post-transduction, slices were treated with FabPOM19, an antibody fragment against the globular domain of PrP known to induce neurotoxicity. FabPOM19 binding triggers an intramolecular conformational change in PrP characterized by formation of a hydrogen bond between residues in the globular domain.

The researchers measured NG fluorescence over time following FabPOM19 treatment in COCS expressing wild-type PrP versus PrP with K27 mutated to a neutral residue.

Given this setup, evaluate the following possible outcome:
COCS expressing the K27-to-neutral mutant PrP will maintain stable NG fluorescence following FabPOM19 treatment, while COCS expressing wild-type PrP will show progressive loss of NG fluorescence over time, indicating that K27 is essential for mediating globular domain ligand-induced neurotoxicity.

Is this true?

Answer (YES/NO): YES